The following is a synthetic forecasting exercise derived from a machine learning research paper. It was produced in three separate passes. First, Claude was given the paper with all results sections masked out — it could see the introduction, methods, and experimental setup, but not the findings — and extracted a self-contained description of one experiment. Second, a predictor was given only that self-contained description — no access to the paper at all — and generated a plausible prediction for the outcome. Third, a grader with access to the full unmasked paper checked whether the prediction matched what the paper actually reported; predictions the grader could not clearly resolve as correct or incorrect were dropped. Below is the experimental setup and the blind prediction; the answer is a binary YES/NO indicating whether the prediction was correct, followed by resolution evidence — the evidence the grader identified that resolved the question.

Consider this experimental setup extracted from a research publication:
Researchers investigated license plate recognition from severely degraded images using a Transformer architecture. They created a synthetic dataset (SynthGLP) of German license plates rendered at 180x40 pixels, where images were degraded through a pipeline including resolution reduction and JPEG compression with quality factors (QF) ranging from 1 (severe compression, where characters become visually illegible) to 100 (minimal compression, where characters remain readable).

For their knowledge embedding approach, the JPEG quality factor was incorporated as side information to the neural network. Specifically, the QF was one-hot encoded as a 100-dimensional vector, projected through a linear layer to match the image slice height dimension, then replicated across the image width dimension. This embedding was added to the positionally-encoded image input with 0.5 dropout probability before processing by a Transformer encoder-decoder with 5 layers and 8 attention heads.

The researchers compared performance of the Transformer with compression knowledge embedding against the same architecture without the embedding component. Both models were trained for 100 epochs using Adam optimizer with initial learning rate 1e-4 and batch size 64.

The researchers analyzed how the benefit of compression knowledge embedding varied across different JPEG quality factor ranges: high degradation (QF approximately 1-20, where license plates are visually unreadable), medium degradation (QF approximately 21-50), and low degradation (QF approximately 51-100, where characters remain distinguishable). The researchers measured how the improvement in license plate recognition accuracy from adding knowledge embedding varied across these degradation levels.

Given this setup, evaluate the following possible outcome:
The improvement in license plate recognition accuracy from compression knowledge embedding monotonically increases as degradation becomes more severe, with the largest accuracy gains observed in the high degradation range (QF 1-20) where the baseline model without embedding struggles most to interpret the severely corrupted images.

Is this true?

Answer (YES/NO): YES